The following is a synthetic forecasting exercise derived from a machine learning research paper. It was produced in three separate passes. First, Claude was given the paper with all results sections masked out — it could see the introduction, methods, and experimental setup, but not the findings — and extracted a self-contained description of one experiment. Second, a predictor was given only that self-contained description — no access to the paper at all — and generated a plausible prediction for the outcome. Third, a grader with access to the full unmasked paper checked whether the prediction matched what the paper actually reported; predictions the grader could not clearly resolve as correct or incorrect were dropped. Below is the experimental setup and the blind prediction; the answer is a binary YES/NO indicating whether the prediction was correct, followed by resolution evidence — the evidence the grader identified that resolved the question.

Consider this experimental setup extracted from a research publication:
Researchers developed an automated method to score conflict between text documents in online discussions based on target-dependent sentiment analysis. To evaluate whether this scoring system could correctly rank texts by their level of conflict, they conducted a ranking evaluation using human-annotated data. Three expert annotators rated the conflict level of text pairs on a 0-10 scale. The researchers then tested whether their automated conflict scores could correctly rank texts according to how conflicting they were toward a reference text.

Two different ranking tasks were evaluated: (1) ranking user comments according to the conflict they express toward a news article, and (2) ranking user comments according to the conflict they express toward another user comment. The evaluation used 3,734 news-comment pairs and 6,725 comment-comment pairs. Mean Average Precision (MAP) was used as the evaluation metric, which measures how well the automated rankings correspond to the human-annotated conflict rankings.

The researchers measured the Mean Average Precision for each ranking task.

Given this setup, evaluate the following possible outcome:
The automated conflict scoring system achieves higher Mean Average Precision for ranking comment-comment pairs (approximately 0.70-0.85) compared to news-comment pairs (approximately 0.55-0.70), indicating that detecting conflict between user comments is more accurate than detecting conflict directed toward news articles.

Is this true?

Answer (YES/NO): NO